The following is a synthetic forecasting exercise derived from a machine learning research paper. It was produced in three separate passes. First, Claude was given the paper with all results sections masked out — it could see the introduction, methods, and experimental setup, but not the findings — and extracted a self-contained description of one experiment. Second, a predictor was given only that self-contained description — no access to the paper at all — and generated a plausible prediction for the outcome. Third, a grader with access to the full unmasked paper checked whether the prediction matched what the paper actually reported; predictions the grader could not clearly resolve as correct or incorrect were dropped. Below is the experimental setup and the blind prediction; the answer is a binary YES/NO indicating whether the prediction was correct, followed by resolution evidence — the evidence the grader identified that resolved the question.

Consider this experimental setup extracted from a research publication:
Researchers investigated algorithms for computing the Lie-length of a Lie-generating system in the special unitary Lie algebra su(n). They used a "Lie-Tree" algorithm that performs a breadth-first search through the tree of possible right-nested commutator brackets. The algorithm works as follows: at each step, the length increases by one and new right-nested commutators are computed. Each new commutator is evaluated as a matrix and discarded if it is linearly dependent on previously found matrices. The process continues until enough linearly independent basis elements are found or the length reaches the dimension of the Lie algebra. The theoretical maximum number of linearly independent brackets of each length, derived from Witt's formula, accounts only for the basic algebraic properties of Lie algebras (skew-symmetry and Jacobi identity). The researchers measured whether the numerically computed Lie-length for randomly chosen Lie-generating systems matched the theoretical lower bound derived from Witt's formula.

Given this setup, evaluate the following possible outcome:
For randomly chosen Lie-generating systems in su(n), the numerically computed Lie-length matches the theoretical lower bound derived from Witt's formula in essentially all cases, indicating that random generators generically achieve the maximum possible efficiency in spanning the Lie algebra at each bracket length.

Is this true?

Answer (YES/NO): YES